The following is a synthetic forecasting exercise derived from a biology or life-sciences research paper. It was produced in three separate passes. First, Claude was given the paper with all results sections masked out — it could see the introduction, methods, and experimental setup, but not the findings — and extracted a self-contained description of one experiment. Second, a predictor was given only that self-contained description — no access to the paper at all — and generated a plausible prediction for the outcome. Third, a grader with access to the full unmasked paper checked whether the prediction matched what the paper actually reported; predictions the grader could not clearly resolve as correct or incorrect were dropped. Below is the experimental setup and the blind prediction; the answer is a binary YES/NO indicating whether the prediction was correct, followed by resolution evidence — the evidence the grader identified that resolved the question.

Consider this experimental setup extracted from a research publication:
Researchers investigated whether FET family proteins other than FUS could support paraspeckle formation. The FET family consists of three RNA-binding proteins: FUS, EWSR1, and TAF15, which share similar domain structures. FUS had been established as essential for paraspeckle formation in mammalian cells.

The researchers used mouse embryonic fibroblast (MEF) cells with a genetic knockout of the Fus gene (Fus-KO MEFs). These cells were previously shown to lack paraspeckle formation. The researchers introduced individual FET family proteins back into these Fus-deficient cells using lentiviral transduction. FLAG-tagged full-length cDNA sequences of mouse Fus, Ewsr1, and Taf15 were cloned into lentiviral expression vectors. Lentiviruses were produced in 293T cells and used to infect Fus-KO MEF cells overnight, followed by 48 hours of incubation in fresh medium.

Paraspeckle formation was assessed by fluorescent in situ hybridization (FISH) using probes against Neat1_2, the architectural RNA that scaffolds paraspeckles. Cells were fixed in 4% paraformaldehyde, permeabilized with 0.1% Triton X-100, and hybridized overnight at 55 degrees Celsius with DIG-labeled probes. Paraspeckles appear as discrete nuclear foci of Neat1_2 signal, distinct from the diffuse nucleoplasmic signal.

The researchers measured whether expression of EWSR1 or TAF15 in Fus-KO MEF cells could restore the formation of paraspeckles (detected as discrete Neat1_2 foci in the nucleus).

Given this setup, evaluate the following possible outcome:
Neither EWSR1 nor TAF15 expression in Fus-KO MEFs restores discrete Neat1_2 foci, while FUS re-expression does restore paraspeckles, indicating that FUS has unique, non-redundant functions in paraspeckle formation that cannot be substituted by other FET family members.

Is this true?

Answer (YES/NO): NO